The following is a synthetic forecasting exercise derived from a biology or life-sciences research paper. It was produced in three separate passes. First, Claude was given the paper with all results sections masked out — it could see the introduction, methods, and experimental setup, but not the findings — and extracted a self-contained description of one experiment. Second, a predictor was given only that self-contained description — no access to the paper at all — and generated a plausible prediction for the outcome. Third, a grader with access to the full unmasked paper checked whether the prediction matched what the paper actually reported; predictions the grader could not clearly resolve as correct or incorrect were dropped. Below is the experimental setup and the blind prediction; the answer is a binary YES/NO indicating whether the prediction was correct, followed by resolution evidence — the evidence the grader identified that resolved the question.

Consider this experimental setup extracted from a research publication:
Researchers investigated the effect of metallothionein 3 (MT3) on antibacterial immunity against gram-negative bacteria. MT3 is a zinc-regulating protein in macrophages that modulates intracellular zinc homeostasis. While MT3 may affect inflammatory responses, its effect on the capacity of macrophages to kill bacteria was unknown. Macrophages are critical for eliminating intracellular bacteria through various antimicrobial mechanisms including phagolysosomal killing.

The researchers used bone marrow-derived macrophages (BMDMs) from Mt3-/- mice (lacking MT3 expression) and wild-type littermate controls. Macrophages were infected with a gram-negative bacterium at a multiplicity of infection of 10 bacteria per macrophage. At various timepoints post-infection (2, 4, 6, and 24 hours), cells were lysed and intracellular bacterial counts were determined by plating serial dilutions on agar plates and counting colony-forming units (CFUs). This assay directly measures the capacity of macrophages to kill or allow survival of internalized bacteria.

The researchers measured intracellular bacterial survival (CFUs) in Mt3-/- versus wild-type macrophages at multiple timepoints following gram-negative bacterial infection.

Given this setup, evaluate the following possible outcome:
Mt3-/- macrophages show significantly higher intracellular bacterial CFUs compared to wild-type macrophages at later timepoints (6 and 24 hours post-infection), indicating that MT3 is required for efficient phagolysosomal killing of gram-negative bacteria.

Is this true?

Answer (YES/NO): NO